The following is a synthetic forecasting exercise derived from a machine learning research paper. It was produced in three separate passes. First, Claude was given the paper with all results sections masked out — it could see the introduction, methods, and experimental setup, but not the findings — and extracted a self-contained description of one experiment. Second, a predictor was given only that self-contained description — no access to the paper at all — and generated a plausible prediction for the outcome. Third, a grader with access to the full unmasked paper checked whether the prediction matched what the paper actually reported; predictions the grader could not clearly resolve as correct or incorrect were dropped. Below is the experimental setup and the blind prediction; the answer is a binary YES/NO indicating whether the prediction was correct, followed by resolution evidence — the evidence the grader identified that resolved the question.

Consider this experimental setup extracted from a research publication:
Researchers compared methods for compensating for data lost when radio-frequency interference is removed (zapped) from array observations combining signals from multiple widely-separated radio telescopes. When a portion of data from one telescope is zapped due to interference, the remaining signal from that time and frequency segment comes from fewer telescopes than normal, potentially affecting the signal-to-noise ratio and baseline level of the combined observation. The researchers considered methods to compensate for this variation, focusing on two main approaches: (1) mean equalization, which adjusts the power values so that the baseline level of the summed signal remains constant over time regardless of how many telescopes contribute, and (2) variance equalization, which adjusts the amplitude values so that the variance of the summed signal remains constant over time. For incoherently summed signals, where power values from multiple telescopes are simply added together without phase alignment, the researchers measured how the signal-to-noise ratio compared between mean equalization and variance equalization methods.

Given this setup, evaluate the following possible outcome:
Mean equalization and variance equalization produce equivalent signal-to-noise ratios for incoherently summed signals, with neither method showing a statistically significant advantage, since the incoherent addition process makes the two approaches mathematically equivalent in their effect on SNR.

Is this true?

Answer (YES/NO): NO